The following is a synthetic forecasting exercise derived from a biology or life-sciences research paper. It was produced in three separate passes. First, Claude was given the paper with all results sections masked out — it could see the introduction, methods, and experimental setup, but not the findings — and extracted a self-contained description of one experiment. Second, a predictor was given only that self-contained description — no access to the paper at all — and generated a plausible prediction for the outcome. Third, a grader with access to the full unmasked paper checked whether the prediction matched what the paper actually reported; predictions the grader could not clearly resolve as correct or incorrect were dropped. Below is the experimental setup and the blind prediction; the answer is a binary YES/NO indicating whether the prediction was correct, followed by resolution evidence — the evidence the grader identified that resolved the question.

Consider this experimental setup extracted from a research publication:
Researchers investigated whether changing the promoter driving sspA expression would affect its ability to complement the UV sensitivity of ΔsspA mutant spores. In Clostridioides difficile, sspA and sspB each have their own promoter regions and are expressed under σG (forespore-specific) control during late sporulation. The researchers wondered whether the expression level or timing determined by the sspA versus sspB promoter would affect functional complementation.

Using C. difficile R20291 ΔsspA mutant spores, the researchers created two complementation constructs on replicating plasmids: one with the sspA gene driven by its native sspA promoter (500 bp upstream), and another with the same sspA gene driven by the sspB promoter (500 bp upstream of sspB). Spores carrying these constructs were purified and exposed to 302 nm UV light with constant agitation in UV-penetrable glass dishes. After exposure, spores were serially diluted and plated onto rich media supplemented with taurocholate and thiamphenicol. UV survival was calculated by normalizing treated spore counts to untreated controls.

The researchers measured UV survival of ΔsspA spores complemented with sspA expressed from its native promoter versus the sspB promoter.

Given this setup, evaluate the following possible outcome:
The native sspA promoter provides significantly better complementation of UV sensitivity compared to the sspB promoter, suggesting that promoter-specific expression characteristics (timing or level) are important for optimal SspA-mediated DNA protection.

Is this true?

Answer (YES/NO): YES